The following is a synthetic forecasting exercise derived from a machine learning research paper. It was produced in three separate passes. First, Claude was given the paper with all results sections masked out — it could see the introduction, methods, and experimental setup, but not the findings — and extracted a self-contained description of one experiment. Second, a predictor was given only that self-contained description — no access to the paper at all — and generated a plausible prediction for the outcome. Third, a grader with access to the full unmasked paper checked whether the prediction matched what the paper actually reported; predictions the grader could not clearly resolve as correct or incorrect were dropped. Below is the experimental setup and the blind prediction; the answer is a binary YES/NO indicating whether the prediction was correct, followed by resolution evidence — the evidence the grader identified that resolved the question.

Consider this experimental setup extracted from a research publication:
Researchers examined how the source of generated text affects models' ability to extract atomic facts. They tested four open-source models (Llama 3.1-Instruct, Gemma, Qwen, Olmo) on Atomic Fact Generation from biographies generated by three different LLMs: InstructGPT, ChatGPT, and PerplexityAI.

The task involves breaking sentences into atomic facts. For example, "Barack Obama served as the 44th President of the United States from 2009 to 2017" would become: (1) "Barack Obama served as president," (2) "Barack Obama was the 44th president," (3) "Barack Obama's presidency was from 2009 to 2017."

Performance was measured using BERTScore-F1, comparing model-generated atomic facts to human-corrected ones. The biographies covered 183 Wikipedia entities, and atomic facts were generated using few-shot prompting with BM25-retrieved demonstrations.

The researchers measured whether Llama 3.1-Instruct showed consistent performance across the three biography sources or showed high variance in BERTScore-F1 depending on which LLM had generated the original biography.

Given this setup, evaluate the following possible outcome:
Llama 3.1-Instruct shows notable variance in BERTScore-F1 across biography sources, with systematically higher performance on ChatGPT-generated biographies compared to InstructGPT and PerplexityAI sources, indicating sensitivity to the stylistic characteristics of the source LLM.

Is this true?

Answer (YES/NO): NO